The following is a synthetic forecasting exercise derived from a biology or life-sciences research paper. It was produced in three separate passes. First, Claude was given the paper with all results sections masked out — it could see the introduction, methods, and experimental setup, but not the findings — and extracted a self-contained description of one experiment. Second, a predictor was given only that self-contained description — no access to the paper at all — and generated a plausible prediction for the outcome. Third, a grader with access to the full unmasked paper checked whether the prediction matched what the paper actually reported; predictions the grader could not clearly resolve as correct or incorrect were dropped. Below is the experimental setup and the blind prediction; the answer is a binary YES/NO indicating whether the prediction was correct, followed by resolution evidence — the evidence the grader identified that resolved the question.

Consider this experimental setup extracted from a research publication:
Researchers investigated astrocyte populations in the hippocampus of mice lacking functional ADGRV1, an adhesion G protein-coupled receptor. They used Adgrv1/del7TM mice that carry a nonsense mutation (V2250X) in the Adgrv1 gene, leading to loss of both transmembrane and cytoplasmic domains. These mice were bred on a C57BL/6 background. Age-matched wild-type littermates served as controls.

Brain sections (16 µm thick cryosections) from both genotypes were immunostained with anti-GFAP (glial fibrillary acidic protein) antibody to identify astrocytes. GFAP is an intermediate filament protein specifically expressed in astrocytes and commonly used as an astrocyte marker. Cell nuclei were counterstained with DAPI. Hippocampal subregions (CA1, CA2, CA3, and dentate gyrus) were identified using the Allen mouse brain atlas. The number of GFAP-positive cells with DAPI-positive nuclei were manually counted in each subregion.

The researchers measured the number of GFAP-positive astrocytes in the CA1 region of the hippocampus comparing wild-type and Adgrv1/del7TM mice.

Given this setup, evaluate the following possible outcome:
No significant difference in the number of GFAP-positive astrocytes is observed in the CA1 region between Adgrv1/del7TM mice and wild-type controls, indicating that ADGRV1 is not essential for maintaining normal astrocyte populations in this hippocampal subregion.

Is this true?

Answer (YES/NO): NO